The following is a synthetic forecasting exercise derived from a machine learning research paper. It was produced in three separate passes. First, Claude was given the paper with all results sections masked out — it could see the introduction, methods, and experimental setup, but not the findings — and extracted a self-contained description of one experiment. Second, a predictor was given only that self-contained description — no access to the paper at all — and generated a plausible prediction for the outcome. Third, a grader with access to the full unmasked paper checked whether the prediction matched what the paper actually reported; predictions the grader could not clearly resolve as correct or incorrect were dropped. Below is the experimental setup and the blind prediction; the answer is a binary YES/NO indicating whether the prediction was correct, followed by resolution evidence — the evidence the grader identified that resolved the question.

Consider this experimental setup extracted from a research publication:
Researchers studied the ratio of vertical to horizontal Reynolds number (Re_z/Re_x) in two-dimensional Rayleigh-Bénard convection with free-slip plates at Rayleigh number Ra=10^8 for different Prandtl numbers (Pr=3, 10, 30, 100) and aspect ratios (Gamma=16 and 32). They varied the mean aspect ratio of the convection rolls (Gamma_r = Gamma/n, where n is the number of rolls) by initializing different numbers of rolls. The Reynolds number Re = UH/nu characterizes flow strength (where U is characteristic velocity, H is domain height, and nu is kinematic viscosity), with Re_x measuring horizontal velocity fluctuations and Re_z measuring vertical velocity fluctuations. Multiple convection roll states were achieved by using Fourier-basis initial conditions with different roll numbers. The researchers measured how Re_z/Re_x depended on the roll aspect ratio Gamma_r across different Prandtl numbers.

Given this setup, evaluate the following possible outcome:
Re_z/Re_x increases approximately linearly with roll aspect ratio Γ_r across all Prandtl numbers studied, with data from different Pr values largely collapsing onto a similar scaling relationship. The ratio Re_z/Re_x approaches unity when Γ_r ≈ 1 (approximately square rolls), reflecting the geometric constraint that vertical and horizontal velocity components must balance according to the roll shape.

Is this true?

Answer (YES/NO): NO